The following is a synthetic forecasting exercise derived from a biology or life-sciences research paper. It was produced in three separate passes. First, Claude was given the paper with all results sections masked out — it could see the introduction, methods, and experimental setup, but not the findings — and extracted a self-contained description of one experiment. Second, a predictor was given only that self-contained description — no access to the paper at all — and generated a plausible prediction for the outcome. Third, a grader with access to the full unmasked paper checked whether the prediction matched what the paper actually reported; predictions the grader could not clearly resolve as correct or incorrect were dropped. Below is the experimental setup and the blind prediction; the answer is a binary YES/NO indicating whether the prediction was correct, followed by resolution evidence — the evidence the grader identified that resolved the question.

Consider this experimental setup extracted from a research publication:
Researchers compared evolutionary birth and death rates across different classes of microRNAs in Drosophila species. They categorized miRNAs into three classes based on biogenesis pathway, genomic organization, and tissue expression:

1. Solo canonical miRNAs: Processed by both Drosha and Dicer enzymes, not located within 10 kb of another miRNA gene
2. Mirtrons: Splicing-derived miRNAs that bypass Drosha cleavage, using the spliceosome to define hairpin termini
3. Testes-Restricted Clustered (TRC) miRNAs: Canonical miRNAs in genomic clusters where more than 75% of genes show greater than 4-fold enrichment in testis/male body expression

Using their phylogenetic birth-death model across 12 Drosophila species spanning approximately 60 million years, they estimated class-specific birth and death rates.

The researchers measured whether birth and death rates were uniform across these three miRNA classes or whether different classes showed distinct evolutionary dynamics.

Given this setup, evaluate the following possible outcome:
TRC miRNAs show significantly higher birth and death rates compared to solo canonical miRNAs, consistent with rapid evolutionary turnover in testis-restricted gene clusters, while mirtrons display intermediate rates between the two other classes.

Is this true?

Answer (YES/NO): NO